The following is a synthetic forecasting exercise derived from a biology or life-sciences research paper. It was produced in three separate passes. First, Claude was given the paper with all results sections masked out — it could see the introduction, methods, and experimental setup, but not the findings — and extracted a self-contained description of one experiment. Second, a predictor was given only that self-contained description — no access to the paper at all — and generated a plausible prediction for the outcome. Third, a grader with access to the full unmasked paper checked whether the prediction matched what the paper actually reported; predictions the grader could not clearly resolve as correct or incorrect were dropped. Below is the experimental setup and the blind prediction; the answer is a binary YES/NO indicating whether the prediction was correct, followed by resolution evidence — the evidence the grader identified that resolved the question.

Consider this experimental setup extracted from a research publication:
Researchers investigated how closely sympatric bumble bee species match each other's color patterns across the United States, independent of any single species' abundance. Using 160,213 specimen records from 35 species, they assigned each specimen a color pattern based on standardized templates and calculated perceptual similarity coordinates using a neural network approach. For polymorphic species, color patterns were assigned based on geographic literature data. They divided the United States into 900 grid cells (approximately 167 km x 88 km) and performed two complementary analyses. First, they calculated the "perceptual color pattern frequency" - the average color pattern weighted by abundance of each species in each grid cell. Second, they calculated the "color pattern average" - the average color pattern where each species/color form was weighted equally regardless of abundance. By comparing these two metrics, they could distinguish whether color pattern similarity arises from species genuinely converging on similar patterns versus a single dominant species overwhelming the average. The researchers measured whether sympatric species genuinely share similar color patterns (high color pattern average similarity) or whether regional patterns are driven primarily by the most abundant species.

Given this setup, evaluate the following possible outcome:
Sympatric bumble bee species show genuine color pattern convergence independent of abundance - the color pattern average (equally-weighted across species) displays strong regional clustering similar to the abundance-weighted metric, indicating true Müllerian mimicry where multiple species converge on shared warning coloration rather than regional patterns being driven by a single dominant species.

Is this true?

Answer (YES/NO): NO